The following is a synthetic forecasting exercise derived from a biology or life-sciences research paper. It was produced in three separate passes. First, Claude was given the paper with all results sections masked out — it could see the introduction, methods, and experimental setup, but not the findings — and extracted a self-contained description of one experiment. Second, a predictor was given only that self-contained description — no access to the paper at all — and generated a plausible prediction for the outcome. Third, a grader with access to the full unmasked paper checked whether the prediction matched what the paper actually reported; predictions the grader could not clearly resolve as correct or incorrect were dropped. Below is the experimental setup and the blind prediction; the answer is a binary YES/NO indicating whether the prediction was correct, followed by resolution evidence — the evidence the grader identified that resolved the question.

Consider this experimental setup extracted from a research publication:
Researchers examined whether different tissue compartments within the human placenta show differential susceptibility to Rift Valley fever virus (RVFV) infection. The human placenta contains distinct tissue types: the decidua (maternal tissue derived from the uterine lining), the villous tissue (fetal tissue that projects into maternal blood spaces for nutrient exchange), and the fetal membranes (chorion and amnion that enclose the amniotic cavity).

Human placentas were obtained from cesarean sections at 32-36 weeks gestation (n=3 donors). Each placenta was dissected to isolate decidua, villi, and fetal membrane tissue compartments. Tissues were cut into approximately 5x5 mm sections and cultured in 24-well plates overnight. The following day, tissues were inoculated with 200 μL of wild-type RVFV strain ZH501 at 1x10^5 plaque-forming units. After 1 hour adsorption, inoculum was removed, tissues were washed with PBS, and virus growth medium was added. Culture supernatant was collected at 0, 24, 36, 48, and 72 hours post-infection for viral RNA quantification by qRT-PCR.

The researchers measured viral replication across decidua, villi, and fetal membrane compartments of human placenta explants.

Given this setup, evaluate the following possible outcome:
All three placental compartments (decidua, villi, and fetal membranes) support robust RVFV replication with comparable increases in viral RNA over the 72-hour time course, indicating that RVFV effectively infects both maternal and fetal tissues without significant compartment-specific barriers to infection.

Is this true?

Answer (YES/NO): NO